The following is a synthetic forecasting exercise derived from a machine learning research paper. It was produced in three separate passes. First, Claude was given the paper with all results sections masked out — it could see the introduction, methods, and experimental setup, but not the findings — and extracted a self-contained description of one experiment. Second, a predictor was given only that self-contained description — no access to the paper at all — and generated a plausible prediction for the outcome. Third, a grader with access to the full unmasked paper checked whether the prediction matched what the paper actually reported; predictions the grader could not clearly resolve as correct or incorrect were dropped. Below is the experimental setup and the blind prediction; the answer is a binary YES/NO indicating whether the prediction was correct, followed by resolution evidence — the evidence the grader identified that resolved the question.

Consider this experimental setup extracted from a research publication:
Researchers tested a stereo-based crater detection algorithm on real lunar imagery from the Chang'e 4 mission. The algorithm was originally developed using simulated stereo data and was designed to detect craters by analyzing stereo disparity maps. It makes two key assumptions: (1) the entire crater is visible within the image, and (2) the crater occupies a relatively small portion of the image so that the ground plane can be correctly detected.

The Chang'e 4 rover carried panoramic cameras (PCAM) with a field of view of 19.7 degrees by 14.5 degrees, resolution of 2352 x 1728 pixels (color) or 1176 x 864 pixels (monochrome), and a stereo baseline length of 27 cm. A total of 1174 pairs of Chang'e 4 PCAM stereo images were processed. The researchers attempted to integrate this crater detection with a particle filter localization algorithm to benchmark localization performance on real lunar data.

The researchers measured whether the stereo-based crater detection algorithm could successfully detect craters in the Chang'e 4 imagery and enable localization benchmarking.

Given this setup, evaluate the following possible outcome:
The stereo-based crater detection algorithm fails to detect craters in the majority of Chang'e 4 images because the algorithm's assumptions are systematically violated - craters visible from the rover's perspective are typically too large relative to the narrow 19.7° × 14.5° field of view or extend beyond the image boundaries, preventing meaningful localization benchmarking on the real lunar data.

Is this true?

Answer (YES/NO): YES